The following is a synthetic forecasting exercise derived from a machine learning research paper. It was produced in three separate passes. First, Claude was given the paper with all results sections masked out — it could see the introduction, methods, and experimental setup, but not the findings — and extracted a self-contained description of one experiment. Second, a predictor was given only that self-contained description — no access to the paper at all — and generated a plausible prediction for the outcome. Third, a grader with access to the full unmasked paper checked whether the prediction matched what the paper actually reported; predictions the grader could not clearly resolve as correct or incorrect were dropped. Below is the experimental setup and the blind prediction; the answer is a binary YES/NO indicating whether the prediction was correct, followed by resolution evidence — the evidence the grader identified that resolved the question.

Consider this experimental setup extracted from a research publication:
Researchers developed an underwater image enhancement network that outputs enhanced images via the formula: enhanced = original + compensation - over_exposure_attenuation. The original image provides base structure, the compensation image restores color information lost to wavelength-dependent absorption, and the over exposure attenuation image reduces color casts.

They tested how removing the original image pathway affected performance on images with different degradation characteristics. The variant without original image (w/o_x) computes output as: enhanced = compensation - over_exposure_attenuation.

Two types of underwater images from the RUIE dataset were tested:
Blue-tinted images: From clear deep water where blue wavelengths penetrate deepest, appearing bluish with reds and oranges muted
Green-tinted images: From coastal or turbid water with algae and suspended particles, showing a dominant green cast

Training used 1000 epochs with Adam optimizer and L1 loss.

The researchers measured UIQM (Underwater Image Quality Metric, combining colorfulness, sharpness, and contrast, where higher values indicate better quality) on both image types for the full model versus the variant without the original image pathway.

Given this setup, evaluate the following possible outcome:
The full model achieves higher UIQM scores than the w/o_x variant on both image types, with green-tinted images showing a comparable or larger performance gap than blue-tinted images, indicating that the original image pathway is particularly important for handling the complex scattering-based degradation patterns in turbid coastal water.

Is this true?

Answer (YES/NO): NO